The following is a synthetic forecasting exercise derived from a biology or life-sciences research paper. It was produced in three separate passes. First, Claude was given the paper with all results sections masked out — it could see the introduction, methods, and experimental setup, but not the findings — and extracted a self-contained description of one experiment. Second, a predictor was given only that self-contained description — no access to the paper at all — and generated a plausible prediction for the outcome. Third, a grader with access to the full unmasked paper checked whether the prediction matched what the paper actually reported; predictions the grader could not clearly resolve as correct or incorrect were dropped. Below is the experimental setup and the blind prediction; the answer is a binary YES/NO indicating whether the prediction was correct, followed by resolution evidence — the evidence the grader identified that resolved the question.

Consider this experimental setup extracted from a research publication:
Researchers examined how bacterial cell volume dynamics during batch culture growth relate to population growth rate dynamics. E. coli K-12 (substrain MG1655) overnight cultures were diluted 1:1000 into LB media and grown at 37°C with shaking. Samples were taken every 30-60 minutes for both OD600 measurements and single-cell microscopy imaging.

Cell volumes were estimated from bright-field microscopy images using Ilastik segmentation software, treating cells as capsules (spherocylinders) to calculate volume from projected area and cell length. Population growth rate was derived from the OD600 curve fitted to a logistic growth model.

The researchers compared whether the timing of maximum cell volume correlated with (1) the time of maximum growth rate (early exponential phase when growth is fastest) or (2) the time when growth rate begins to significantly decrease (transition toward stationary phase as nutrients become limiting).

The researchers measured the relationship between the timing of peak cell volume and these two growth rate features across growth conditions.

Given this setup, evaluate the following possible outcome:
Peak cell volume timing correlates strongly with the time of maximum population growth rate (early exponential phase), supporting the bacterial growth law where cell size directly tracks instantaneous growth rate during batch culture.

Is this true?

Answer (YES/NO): NO